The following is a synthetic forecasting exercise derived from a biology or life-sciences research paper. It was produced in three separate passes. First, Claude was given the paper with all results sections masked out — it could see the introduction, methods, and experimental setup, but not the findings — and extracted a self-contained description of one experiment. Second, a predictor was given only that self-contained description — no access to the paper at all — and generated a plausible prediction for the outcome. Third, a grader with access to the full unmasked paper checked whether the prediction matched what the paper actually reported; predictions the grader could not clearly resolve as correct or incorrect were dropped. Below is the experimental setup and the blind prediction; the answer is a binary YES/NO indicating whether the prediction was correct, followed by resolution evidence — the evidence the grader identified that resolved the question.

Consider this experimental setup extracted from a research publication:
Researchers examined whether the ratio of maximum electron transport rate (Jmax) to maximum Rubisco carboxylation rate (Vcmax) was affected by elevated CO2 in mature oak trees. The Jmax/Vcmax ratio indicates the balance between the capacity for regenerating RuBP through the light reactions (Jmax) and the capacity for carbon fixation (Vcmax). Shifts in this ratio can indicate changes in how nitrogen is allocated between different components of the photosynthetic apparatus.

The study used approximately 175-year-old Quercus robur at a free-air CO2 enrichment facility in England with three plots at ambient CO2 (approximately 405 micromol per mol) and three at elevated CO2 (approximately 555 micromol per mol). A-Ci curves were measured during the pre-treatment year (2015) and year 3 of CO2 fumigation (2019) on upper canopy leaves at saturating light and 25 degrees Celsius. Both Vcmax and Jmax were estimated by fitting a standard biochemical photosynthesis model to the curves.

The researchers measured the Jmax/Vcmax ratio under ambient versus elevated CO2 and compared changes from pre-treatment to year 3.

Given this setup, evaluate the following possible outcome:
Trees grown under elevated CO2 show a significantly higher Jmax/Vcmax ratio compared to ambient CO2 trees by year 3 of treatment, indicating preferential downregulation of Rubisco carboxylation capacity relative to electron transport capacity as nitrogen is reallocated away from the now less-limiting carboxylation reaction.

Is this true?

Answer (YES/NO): NO